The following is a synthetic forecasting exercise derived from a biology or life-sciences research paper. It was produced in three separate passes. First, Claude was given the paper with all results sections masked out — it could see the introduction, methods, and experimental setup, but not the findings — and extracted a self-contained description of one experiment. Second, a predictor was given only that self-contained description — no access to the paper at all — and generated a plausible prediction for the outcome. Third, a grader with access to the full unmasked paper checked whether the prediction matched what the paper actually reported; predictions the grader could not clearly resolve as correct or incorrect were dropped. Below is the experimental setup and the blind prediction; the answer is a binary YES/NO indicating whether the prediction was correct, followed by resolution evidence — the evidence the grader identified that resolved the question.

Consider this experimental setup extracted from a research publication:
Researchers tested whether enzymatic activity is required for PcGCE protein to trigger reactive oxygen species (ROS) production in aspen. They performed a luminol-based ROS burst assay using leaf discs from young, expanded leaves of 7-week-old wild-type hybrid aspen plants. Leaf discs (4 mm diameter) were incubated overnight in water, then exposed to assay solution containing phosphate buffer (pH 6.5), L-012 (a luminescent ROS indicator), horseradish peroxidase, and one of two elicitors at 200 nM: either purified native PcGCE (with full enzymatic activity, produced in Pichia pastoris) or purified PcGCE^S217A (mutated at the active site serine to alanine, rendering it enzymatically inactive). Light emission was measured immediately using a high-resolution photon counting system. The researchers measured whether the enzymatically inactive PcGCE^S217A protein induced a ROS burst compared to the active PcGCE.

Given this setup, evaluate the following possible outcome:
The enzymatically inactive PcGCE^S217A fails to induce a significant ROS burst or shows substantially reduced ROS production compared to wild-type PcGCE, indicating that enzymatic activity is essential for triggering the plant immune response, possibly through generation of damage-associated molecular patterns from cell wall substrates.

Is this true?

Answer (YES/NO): NO